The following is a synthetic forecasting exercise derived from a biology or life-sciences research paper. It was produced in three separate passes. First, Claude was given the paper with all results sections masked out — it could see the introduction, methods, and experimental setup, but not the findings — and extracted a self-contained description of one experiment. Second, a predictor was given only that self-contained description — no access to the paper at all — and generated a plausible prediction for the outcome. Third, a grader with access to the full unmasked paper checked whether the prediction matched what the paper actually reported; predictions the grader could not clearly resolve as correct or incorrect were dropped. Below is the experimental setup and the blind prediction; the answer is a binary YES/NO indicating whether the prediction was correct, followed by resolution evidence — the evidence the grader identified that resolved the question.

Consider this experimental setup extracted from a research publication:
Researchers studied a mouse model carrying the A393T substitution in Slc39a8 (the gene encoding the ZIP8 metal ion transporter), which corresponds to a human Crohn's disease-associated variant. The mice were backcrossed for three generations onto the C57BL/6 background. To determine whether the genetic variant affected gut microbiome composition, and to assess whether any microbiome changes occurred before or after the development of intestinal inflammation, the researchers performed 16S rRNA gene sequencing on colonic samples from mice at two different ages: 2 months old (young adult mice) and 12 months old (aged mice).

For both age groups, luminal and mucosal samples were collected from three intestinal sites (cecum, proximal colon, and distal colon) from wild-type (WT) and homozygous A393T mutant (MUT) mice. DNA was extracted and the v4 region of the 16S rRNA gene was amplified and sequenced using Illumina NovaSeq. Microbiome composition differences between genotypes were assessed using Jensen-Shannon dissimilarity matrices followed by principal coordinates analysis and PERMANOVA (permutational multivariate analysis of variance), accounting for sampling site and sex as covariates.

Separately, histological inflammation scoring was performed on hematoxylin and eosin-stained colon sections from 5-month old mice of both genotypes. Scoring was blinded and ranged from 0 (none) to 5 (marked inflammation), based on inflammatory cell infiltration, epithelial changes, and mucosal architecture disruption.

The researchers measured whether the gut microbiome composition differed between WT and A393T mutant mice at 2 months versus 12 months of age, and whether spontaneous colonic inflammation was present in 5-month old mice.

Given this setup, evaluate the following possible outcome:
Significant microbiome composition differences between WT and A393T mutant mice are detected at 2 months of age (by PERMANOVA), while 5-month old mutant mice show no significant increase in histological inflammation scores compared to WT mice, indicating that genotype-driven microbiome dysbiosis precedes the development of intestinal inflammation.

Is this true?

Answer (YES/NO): YES